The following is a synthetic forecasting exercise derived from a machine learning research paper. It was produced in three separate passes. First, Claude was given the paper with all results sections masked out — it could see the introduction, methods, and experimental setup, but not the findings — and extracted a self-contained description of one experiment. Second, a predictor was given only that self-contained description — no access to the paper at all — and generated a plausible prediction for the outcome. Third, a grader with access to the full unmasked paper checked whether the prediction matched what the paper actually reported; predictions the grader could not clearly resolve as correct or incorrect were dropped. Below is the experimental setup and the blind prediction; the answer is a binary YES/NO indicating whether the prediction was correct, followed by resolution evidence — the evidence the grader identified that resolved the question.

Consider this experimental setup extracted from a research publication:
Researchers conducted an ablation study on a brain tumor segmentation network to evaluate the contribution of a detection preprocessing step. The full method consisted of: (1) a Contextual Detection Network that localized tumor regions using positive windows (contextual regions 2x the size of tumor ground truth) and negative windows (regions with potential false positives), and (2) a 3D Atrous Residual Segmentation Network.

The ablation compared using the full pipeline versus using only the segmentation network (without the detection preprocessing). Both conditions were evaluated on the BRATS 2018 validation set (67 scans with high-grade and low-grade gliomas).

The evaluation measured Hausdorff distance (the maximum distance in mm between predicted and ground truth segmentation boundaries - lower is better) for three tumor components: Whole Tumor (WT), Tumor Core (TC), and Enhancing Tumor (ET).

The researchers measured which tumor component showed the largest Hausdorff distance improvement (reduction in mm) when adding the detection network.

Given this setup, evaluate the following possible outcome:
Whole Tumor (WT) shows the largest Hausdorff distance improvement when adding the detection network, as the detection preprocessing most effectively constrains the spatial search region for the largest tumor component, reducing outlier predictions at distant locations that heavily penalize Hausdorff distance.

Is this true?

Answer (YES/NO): NO